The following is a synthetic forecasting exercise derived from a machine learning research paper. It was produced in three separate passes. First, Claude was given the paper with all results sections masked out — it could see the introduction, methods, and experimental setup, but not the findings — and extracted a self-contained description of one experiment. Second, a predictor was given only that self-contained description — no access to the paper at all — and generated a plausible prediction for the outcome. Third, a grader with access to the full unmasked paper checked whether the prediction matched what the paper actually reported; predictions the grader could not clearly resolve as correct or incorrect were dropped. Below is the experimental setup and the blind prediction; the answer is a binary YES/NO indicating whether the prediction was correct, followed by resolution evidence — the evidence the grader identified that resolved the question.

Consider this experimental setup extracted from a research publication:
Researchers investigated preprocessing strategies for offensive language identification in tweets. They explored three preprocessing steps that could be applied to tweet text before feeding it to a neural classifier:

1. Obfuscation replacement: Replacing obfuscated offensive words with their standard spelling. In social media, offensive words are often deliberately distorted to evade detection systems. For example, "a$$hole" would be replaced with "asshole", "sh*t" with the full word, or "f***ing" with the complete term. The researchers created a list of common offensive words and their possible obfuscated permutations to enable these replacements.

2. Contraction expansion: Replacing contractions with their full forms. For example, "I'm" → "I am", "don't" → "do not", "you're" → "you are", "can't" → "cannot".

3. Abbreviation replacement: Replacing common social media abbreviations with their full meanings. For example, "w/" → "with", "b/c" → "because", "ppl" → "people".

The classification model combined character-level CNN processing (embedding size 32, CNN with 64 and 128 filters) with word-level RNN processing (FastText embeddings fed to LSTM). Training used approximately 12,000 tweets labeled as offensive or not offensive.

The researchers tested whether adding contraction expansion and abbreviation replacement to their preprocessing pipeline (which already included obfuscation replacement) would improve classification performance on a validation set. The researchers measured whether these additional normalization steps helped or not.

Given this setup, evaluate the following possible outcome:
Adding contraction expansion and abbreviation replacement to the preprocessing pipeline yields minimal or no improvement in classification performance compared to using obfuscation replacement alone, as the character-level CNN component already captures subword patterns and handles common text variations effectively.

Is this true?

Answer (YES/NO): YES